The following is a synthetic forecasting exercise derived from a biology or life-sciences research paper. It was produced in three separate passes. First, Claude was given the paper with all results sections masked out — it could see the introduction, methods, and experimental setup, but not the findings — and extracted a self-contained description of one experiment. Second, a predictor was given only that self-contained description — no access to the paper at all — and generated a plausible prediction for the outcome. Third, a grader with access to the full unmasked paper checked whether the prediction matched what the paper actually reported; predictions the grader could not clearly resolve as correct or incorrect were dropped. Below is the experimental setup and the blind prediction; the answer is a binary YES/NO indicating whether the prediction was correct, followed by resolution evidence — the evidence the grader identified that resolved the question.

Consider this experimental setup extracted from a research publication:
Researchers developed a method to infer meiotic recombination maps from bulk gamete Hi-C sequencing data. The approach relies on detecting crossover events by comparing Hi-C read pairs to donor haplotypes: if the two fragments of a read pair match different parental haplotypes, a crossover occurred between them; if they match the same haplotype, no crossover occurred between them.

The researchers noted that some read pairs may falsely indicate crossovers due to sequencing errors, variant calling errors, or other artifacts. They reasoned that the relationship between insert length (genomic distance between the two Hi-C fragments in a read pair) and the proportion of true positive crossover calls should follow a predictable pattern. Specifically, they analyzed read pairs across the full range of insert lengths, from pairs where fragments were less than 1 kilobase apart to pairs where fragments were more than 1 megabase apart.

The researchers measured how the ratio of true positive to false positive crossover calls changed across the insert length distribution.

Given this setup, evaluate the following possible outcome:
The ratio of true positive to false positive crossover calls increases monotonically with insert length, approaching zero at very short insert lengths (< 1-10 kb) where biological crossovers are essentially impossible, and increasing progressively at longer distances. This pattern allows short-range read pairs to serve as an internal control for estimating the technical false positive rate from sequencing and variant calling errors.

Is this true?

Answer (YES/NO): YES